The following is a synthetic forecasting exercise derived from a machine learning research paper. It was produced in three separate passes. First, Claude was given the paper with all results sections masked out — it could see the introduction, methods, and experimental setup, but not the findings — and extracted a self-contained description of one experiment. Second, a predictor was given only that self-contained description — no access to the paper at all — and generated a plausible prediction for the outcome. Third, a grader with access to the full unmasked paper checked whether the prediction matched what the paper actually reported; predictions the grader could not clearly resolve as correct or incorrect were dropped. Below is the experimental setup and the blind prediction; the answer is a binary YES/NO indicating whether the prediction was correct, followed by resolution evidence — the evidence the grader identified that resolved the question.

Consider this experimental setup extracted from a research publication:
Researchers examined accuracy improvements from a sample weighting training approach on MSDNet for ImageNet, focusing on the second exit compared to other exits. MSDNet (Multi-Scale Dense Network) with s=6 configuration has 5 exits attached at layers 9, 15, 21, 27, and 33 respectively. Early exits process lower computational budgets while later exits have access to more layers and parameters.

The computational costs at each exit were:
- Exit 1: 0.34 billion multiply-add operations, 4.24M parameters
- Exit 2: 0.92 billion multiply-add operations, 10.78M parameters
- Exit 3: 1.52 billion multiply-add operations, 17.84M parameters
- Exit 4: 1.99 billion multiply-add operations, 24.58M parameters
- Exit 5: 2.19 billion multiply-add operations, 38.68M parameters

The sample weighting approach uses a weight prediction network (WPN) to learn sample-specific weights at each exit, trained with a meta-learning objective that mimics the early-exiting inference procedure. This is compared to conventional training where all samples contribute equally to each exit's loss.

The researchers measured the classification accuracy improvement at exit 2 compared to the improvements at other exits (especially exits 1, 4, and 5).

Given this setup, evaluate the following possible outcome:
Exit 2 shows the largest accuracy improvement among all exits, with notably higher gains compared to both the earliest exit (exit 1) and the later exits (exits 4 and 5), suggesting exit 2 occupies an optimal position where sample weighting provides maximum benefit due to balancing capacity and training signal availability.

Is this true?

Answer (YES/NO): NO